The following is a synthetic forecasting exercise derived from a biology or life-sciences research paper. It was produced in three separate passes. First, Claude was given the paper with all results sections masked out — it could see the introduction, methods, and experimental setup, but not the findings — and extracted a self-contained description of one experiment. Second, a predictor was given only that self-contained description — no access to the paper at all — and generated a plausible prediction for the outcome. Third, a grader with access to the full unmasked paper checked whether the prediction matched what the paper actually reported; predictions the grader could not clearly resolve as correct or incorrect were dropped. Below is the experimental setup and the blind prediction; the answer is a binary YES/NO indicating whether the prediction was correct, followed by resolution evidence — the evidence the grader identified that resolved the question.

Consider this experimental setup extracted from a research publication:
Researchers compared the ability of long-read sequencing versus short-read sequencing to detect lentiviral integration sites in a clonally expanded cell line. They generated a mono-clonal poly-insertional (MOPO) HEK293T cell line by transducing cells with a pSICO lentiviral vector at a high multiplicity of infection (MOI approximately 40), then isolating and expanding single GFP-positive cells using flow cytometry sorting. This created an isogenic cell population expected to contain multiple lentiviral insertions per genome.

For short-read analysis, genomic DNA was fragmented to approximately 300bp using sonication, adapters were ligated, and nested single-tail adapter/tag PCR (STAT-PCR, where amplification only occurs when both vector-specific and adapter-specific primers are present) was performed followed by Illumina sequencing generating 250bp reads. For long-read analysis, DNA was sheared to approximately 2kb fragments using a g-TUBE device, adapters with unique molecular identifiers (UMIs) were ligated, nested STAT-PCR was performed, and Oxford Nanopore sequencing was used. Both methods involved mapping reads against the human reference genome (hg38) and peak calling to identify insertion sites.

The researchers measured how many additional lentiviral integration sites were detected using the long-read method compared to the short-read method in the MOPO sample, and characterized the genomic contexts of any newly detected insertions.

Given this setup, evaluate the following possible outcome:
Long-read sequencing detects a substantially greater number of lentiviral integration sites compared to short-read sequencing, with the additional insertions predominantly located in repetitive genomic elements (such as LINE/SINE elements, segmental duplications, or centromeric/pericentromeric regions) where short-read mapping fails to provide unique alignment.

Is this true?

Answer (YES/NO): NO